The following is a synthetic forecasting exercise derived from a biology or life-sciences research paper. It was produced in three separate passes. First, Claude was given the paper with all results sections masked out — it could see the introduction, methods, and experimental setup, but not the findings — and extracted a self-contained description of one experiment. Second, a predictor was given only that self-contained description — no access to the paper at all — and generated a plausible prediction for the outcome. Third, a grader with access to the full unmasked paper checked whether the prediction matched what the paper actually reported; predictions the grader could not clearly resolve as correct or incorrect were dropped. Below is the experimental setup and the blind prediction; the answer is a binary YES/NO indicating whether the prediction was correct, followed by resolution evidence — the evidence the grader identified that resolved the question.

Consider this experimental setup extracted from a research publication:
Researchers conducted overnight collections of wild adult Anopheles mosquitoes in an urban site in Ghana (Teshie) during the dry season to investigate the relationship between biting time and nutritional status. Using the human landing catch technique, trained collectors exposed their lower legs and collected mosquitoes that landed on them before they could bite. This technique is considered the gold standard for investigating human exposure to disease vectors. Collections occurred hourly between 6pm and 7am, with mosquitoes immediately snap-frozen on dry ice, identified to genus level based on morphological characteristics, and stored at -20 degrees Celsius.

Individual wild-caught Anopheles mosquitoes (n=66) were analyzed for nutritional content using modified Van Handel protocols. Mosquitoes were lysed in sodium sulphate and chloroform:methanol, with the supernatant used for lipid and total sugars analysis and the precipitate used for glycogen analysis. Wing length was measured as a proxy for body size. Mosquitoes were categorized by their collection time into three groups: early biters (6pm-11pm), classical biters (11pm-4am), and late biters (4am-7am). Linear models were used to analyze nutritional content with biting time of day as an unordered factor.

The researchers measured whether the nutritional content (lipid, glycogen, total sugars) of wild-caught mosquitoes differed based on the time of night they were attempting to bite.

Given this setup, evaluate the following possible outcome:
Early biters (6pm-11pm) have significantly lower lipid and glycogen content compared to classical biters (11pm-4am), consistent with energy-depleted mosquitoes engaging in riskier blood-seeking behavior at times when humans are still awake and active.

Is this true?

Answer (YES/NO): NO